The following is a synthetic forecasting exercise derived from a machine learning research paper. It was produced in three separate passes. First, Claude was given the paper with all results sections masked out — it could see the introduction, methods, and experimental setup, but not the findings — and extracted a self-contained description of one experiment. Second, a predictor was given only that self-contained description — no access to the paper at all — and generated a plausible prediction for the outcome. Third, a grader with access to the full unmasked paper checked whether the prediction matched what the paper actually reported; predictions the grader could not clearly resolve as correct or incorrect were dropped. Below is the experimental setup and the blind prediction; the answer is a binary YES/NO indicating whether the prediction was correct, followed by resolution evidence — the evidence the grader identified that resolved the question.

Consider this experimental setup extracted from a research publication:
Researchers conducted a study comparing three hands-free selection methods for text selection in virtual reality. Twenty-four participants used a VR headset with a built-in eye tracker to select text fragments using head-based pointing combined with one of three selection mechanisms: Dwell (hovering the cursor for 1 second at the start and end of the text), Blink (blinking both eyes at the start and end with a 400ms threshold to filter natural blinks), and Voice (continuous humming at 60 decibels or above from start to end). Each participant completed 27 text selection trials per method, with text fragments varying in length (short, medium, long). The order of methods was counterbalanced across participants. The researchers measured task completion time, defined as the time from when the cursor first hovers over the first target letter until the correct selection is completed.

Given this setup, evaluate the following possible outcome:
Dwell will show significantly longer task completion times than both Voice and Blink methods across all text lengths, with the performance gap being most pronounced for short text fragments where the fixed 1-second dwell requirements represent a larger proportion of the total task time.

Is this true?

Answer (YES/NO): NO